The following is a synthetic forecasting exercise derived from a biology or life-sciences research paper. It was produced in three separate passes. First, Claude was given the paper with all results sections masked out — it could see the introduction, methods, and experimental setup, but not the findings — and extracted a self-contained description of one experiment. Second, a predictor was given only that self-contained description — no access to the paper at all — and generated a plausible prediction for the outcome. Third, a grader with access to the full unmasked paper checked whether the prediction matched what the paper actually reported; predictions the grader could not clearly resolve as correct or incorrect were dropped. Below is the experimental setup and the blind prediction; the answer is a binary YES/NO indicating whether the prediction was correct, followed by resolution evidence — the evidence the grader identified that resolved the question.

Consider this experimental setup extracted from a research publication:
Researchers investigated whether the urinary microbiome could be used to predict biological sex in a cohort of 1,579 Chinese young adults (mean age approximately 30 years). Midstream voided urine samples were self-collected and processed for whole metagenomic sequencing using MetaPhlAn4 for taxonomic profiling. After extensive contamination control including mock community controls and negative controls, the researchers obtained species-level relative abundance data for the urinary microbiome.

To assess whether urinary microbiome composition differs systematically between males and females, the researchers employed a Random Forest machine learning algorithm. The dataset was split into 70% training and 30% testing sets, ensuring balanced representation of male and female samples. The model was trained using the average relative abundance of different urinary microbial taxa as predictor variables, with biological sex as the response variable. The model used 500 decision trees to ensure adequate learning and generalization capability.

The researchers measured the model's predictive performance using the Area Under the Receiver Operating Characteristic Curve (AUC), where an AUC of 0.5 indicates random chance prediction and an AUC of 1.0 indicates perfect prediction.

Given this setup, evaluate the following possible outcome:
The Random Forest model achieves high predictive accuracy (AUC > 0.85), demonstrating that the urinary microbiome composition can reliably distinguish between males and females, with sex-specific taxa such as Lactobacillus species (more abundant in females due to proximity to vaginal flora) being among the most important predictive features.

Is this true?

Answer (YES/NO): NO